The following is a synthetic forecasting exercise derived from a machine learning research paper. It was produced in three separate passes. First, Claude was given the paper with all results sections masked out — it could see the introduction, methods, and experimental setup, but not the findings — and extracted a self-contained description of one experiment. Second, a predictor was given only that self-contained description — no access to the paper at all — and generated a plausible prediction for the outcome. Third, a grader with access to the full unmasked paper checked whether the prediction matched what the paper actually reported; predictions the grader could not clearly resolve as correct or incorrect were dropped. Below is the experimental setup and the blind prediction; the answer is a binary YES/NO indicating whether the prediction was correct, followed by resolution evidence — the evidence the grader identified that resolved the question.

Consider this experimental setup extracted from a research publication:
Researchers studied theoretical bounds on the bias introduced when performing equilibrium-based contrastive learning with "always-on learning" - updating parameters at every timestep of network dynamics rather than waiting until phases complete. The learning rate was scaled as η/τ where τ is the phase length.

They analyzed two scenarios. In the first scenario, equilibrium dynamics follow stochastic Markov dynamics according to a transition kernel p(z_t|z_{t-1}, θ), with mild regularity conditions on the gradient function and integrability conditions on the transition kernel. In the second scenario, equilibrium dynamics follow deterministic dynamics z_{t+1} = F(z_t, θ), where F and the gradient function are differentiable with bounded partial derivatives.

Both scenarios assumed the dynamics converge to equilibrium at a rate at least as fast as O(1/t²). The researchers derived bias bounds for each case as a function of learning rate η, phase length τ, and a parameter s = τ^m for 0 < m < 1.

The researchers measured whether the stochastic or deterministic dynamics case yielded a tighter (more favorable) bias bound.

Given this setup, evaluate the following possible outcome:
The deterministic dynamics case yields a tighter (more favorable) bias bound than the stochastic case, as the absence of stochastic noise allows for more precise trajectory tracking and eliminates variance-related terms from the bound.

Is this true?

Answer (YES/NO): YES